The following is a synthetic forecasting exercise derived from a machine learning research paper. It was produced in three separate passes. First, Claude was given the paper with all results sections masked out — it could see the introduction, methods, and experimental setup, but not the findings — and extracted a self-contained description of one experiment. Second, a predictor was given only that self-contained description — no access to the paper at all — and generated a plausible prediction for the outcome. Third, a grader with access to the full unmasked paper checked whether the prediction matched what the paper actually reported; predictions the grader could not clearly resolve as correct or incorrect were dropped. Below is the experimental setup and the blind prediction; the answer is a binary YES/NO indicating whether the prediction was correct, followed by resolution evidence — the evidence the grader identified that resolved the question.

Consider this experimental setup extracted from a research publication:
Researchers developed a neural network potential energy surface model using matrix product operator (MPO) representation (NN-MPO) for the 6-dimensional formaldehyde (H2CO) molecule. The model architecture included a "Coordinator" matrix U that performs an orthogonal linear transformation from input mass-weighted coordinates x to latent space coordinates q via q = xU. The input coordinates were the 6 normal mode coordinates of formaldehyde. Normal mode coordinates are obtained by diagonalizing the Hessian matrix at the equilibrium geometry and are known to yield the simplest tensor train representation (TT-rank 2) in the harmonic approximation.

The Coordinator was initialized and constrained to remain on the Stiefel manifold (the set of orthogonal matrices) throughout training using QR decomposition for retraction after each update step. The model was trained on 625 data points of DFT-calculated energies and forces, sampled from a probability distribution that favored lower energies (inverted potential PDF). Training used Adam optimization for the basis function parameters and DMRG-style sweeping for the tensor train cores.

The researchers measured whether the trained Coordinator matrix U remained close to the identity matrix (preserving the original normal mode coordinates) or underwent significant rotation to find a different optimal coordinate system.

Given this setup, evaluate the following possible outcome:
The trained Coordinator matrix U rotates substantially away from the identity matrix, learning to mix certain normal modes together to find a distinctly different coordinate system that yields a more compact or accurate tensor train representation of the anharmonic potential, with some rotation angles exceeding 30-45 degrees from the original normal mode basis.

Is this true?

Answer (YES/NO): NO